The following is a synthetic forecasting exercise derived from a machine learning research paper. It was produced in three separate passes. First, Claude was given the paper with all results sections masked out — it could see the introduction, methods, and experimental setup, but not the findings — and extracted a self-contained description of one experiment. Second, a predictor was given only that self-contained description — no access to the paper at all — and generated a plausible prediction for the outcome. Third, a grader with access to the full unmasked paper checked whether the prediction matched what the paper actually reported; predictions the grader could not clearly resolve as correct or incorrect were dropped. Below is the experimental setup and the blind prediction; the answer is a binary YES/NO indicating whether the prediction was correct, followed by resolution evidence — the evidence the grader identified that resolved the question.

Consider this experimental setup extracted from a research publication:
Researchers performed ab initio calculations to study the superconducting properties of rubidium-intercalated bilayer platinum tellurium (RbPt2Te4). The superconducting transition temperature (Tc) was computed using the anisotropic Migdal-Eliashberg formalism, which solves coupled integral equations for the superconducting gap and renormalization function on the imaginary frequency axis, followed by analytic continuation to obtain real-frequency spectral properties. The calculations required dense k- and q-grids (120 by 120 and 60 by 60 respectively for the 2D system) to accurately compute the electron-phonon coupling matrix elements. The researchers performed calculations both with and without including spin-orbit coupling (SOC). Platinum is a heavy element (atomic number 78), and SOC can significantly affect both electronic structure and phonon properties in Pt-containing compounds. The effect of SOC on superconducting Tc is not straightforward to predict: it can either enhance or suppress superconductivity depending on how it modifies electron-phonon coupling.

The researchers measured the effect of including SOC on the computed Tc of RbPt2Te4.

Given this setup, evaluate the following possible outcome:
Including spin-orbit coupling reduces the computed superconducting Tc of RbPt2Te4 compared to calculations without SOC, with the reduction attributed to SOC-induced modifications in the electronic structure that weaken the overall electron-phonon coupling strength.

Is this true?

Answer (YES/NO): YES